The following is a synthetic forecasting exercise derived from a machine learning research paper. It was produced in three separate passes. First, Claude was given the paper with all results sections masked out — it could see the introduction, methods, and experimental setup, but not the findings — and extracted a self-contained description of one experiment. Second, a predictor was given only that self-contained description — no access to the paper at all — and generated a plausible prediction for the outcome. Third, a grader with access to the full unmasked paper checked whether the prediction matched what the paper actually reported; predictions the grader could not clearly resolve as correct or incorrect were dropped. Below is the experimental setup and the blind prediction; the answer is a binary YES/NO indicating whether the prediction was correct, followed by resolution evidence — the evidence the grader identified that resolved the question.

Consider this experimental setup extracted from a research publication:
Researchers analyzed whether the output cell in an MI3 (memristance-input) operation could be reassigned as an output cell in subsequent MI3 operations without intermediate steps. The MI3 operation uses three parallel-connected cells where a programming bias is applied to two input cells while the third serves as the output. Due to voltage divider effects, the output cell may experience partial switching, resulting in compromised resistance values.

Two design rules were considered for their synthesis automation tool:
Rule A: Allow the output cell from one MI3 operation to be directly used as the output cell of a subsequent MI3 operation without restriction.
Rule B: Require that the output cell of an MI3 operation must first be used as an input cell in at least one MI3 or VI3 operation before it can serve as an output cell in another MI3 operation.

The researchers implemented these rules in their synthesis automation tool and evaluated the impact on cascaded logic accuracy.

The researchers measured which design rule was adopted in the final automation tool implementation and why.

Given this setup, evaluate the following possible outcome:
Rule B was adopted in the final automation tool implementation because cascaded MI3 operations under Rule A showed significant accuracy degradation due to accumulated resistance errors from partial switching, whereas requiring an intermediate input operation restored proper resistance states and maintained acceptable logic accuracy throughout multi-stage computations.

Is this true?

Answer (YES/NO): YES